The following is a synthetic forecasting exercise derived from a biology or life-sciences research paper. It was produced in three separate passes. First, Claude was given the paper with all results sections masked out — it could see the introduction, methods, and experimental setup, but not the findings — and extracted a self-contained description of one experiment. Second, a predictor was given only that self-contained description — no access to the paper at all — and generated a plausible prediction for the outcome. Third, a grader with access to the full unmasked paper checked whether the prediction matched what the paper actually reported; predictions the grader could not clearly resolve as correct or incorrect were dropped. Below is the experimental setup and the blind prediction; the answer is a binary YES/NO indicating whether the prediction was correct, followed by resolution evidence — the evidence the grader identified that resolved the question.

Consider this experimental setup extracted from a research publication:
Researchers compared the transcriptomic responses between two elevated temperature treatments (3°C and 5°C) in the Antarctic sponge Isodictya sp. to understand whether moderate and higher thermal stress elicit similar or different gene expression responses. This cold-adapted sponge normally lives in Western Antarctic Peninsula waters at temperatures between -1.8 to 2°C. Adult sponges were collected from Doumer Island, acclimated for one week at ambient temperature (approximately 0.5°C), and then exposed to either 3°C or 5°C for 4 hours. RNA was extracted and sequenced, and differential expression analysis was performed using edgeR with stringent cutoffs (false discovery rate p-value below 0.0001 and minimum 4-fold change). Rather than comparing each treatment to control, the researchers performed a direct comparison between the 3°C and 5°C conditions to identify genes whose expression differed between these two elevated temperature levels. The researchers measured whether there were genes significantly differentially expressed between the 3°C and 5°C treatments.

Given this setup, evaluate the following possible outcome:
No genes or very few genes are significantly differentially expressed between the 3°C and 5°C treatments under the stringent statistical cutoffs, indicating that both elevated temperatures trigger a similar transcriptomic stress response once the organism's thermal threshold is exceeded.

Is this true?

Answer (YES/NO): YES